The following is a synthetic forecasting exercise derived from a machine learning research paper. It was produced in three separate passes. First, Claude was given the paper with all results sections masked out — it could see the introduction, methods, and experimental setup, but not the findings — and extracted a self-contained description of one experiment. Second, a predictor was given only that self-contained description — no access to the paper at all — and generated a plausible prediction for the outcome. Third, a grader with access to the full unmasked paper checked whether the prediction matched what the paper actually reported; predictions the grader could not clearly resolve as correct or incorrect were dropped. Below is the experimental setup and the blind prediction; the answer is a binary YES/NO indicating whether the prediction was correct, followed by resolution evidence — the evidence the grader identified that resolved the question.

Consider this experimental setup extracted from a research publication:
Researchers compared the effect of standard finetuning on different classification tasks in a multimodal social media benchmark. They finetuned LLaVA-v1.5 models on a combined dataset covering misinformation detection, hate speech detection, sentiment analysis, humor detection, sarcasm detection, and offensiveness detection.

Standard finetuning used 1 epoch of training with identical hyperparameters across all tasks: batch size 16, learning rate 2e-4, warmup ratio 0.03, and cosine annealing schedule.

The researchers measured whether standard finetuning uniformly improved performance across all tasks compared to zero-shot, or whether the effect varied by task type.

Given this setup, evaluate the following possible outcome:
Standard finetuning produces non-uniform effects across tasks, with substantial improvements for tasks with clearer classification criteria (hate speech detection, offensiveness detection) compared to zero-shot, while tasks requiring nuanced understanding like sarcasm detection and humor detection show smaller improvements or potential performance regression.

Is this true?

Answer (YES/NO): NO